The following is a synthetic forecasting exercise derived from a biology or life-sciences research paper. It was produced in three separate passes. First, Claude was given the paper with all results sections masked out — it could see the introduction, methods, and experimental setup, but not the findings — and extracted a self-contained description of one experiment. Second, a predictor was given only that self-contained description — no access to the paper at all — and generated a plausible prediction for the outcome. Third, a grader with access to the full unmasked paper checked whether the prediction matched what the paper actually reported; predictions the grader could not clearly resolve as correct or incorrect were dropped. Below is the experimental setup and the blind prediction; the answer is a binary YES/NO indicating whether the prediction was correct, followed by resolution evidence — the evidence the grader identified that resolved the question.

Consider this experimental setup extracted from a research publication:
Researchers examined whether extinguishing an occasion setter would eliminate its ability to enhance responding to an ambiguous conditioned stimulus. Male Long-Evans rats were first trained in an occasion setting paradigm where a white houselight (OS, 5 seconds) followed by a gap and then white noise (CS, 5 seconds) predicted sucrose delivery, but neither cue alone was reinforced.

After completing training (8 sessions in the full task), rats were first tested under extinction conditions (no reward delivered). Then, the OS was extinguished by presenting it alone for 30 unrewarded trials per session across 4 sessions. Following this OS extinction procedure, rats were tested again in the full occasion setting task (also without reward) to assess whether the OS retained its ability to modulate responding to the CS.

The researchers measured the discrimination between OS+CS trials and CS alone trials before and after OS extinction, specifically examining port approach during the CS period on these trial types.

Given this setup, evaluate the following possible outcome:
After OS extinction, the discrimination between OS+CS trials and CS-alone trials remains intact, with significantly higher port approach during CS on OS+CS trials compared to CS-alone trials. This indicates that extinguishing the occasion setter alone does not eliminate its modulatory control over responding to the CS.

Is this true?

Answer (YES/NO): YES